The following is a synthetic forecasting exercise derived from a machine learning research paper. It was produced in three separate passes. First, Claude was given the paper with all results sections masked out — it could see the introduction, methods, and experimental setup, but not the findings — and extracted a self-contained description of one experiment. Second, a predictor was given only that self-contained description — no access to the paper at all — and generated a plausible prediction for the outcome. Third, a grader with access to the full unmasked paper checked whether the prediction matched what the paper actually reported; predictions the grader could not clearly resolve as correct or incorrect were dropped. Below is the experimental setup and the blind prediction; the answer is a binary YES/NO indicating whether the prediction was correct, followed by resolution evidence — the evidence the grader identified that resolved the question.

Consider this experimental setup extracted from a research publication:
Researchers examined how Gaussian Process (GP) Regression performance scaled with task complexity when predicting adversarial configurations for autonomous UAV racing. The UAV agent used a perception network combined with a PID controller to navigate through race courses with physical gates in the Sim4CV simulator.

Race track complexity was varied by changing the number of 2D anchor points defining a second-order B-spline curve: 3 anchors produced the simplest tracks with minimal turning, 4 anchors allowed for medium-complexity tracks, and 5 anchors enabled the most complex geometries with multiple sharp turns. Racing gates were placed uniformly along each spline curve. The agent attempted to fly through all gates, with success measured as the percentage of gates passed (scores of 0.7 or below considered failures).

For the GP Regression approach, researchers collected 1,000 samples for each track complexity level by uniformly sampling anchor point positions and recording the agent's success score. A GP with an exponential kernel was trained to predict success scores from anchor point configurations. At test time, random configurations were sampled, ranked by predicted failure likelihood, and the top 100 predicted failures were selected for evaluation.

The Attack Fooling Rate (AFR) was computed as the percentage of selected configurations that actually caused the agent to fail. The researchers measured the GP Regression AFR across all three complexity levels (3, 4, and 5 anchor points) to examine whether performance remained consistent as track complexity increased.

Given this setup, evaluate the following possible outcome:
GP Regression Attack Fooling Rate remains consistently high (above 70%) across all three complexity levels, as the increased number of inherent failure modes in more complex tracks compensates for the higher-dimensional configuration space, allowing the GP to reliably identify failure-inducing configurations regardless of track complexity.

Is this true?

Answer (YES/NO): NO